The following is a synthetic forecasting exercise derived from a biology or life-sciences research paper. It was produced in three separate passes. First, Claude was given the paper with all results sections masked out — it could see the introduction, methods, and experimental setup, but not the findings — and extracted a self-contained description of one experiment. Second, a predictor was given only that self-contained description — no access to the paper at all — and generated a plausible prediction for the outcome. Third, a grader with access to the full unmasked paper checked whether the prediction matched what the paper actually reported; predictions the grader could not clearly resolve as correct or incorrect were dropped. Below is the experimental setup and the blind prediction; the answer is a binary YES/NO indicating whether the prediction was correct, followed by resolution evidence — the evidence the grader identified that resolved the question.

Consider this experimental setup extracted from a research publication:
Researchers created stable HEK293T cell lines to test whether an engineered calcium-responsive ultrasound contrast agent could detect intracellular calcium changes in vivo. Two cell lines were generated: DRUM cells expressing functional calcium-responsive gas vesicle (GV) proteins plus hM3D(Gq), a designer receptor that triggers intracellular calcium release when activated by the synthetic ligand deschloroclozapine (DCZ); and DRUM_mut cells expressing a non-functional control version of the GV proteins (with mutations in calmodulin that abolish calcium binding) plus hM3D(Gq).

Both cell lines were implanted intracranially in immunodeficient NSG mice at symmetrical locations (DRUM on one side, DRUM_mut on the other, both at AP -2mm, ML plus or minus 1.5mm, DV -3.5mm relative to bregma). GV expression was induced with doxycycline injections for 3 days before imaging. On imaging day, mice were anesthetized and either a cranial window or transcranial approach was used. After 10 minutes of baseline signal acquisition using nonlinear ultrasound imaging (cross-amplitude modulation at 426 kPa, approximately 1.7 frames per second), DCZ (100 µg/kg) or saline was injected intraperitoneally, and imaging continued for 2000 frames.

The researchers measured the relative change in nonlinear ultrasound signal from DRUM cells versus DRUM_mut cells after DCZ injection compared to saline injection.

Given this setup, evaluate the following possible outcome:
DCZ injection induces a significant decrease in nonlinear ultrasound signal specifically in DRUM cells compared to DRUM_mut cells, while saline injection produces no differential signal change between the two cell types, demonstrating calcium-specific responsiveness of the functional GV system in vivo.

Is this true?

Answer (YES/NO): NO